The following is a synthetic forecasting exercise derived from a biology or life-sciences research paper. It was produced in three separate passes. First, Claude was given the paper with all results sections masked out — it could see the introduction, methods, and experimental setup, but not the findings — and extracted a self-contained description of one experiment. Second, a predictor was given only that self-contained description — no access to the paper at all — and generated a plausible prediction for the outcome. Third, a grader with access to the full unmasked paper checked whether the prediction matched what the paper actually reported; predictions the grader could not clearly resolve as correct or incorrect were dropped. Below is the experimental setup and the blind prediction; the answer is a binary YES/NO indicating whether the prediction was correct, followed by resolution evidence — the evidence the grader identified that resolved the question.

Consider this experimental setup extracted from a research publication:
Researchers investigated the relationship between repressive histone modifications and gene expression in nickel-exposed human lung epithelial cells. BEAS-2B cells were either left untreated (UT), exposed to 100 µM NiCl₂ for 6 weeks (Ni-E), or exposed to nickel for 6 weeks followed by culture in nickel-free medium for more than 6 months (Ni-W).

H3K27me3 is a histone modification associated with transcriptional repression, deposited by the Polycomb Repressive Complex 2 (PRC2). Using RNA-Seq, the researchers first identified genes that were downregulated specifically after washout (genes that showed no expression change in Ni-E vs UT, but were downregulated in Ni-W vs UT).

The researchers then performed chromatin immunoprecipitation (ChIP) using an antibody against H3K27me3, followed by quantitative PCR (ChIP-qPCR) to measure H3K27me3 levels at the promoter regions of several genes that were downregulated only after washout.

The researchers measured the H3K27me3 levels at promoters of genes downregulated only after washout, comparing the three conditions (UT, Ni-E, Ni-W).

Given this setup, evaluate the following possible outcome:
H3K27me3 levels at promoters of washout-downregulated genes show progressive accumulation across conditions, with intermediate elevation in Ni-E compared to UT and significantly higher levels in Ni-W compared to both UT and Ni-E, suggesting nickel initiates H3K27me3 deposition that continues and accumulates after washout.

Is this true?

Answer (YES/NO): NO